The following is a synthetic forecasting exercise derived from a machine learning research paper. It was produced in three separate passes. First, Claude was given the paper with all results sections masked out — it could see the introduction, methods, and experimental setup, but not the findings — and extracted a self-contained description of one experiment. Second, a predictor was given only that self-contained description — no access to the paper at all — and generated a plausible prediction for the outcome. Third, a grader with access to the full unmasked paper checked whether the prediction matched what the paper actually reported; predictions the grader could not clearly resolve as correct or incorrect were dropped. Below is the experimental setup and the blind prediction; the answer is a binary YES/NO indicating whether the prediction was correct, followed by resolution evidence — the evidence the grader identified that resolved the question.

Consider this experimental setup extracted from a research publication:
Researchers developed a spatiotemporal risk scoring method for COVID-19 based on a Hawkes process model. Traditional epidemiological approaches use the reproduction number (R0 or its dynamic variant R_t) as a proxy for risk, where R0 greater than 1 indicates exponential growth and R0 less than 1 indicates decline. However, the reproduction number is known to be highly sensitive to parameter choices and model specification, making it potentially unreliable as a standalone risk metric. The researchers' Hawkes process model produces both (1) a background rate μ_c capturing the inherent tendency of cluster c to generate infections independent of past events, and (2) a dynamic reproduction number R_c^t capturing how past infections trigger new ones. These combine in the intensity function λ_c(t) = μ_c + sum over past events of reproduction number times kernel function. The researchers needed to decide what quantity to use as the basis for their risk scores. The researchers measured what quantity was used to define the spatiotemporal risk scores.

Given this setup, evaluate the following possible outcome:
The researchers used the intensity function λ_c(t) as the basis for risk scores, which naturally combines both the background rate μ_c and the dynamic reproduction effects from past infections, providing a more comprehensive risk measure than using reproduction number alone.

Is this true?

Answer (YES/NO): YES